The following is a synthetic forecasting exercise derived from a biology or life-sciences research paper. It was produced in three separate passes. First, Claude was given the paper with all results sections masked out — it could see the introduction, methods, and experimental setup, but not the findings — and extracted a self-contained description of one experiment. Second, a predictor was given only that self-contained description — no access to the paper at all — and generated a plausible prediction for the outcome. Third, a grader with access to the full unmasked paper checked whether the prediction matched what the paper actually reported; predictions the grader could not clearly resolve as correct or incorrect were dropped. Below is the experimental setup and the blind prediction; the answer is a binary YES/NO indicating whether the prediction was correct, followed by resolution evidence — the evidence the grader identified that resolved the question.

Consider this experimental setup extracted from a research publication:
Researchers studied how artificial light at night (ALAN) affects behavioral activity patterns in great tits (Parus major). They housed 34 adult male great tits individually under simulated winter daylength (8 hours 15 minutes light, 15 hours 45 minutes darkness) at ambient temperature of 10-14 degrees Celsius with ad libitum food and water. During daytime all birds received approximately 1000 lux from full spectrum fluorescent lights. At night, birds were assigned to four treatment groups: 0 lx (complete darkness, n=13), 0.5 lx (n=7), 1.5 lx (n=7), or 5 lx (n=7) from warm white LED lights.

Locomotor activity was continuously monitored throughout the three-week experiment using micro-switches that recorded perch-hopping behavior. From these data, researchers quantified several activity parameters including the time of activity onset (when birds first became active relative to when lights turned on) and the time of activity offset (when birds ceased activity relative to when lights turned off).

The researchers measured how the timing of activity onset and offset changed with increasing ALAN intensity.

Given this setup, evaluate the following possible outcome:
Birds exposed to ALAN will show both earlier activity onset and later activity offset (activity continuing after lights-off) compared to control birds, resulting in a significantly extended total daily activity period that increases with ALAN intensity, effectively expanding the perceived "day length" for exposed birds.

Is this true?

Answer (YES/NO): NO